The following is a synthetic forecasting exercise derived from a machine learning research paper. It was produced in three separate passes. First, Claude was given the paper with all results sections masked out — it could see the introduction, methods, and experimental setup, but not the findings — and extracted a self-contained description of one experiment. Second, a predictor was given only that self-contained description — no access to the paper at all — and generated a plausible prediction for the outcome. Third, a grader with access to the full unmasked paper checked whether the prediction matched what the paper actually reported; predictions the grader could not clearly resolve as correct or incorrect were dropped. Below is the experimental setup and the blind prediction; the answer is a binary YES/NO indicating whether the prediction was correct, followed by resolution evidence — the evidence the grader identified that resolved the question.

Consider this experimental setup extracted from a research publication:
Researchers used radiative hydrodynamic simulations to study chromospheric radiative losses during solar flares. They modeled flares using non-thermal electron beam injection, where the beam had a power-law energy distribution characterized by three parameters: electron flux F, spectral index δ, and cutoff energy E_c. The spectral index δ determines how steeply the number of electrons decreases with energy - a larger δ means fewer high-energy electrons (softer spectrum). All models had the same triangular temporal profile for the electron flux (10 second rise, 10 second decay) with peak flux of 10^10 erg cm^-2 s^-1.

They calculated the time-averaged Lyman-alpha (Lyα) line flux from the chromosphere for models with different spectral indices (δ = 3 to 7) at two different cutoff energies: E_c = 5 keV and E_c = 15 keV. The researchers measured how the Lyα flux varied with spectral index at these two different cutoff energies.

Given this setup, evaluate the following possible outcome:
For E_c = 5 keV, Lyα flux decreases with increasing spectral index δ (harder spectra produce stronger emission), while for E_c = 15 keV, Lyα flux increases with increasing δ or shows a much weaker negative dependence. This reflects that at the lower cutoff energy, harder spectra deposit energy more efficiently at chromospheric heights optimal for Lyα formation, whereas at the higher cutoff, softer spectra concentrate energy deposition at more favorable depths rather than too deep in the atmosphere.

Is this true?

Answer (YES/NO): YES